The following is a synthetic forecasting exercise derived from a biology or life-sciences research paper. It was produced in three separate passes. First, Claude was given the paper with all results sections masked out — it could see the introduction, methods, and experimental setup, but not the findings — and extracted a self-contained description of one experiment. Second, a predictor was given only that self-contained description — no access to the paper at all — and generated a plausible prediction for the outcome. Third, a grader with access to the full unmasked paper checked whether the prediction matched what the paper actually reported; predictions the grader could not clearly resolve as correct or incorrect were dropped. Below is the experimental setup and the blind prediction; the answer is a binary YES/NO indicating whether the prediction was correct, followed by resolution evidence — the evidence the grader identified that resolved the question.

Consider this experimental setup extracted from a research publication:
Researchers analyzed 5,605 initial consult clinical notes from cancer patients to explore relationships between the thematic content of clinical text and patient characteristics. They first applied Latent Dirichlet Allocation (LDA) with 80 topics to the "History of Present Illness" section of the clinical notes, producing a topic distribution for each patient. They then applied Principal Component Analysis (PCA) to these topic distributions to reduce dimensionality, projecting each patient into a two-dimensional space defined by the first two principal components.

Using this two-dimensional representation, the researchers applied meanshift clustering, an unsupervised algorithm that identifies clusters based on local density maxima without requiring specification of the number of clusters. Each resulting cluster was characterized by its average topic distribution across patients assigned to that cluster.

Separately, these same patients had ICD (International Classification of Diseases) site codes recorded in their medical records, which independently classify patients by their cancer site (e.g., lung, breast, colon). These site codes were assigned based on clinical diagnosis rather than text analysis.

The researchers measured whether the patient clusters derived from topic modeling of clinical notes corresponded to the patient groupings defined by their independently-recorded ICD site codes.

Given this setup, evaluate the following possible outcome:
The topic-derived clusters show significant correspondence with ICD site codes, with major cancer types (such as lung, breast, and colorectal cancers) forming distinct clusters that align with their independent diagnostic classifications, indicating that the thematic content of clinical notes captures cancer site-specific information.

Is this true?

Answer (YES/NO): YES